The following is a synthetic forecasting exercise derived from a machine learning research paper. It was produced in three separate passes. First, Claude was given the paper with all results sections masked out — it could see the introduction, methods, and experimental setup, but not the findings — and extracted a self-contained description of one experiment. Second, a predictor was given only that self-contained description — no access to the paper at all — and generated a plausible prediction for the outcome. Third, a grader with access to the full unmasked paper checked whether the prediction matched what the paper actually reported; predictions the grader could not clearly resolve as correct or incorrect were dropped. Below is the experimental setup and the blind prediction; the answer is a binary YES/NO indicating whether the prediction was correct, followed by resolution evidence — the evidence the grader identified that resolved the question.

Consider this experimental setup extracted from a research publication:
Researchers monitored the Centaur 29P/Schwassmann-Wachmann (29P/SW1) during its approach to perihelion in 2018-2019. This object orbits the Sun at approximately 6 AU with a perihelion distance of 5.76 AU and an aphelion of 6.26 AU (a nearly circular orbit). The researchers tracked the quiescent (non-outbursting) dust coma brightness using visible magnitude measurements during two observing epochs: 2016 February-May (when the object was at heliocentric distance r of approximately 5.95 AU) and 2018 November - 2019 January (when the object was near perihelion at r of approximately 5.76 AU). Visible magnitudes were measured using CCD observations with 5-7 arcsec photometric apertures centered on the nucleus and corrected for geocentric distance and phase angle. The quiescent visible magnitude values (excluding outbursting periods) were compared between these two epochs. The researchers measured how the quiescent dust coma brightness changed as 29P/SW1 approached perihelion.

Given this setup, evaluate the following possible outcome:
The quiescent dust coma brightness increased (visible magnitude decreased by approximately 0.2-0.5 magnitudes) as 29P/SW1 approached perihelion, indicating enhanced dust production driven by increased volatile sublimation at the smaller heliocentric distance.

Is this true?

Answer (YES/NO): NO